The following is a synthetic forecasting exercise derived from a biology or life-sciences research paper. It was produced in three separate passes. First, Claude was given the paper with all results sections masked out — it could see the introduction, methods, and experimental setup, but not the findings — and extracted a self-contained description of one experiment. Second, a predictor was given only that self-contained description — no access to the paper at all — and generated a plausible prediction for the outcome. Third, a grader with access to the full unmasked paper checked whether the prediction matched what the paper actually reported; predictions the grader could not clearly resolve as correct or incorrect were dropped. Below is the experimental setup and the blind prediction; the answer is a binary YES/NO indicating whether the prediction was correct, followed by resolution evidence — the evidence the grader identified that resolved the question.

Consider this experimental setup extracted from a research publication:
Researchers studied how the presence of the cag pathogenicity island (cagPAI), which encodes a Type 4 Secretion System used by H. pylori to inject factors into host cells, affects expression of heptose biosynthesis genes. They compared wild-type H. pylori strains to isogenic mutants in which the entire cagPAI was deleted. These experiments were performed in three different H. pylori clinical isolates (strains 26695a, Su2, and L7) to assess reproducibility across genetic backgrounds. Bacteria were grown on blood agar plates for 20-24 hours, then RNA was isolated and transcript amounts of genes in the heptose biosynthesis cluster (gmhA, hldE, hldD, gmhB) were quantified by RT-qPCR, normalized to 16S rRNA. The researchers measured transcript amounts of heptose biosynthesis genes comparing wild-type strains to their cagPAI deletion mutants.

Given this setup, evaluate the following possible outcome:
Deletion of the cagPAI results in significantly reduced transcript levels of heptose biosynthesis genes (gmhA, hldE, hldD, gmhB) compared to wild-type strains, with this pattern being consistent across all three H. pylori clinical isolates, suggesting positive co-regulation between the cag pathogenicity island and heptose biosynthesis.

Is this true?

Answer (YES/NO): YES